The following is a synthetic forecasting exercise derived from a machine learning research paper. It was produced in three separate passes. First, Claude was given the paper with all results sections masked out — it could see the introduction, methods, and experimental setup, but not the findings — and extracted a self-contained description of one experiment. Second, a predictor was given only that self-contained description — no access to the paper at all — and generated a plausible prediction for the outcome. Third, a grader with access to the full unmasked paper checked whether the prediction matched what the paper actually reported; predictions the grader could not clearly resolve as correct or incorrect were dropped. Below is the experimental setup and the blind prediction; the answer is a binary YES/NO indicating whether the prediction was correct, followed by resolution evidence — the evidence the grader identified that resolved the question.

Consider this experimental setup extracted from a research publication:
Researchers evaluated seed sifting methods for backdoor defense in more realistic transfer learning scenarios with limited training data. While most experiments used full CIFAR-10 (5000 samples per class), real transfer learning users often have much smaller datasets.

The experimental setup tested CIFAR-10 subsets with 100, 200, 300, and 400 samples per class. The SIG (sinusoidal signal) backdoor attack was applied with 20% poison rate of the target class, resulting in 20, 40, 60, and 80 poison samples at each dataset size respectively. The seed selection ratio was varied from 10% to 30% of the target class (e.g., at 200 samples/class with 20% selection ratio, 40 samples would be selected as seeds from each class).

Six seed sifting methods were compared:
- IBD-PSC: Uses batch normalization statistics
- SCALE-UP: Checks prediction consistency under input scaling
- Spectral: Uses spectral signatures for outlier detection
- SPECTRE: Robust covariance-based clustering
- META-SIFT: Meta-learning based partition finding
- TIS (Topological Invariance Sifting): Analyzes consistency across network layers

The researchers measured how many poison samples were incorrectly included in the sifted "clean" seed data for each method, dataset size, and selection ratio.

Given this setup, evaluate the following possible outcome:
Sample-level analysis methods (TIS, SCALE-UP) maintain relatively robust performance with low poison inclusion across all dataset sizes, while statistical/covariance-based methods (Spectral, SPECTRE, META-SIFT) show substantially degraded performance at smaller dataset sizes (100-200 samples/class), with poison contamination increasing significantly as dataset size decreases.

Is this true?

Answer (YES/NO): NO